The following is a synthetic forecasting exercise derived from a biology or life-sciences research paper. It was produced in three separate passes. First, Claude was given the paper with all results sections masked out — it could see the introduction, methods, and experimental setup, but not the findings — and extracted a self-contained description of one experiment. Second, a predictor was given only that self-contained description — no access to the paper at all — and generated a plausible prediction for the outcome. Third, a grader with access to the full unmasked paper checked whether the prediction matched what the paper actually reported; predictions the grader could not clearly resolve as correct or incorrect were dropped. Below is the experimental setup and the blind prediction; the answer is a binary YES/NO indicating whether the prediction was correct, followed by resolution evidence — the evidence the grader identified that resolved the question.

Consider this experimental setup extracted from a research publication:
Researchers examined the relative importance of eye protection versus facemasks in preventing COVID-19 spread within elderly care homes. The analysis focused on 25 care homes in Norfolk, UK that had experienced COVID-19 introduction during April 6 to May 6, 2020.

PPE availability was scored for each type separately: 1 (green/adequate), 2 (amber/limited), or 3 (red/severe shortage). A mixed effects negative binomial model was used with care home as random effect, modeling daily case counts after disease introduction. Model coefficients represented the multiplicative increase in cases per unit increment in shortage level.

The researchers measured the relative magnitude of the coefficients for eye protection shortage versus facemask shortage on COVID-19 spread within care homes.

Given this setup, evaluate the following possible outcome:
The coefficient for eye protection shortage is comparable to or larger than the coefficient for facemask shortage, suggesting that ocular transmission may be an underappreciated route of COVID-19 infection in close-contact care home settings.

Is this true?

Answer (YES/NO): YES